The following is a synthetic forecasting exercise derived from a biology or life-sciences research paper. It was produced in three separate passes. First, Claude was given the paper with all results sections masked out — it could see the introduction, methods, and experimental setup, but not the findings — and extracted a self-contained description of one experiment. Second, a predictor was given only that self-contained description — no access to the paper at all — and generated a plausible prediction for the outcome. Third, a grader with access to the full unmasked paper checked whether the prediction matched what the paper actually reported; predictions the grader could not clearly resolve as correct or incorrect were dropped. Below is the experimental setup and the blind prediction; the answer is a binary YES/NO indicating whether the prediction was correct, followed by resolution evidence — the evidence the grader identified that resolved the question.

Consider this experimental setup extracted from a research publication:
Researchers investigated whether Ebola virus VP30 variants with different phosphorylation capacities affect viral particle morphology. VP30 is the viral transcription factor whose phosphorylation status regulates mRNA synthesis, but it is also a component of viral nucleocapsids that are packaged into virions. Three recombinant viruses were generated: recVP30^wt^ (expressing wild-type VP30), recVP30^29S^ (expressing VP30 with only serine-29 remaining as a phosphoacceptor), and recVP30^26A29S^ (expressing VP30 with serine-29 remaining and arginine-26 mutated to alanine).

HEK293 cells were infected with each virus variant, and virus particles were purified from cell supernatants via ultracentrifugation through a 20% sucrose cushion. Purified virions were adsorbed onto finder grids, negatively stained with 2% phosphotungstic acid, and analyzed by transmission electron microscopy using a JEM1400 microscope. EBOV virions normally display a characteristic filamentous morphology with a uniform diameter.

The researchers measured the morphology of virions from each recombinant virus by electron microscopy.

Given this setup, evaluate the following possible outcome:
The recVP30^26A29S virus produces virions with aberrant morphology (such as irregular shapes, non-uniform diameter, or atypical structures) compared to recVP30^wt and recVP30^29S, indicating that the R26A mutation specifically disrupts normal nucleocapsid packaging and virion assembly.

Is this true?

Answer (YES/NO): NO